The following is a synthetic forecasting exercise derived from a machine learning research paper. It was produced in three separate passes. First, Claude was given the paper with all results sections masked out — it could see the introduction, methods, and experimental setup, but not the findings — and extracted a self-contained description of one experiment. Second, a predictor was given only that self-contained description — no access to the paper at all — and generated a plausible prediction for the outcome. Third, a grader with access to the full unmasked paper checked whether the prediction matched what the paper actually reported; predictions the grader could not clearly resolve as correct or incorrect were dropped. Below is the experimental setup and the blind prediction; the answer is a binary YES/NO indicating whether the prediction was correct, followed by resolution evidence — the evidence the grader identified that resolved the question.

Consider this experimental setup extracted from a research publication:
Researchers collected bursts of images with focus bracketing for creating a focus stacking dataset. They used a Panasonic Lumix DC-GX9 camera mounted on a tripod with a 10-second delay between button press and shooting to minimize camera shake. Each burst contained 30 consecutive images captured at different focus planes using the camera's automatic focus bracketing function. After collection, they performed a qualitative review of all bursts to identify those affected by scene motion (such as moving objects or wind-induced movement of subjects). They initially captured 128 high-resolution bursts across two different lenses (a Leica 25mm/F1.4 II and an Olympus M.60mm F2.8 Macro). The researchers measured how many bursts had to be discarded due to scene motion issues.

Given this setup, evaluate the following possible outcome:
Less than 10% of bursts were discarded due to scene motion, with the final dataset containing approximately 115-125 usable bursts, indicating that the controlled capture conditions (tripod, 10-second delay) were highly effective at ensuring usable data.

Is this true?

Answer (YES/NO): NO